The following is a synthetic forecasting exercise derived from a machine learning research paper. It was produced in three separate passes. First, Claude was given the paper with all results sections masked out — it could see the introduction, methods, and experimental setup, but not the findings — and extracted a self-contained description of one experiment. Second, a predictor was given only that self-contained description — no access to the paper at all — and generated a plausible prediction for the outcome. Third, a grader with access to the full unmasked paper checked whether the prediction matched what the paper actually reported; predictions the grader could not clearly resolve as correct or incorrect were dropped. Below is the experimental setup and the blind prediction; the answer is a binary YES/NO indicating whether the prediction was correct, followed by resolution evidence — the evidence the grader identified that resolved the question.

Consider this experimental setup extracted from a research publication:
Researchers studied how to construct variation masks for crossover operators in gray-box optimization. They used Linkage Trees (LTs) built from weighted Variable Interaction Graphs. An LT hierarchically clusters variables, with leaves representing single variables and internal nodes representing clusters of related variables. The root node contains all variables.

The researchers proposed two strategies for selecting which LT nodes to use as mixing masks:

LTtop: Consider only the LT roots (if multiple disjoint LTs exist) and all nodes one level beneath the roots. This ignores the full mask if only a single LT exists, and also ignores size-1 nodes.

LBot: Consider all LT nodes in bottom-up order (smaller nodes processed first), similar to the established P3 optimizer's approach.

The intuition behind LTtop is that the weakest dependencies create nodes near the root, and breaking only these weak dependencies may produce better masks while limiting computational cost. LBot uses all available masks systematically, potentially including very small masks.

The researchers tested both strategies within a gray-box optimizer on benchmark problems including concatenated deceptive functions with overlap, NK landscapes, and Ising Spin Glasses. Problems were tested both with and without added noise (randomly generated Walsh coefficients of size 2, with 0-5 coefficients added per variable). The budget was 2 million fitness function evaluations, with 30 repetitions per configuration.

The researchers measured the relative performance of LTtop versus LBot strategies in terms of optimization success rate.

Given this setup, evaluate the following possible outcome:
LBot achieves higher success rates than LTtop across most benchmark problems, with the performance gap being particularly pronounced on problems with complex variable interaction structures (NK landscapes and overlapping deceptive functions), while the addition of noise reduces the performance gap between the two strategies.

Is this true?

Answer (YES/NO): NO